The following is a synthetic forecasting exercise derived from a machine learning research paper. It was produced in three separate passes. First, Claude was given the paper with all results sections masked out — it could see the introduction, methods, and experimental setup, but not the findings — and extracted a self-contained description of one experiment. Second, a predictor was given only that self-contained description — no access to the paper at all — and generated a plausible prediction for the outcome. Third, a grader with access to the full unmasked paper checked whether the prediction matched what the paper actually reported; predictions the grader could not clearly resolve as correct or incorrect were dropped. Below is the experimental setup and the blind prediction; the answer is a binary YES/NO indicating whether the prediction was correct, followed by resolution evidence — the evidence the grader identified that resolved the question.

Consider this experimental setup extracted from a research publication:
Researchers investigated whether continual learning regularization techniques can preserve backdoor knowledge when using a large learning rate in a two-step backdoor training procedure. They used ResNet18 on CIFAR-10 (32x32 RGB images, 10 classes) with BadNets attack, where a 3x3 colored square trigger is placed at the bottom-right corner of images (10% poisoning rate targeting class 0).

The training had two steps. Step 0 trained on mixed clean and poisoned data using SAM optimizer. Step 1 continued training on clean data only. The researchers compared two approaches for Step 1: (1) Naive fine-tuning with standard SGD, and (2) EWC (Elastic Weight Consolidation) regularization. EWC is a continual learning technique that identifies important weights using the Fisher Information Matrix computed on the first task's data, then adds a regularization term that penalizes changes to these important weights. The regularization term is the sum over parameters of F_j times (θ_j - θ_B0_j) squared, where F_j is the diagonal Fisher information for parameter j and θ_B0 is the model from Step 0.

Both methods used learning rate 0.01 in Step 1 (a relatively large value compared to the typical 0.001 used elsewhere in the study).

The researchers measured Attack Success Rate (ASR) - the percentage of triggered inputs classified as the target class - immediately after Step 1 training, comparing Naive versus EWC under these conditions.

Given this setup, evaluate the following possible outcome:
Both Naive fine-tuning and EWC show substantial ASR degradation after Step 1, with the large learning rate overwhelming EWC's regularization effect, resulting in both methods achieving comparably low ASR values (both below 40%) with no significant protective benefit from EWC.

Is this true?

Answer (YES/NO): NO